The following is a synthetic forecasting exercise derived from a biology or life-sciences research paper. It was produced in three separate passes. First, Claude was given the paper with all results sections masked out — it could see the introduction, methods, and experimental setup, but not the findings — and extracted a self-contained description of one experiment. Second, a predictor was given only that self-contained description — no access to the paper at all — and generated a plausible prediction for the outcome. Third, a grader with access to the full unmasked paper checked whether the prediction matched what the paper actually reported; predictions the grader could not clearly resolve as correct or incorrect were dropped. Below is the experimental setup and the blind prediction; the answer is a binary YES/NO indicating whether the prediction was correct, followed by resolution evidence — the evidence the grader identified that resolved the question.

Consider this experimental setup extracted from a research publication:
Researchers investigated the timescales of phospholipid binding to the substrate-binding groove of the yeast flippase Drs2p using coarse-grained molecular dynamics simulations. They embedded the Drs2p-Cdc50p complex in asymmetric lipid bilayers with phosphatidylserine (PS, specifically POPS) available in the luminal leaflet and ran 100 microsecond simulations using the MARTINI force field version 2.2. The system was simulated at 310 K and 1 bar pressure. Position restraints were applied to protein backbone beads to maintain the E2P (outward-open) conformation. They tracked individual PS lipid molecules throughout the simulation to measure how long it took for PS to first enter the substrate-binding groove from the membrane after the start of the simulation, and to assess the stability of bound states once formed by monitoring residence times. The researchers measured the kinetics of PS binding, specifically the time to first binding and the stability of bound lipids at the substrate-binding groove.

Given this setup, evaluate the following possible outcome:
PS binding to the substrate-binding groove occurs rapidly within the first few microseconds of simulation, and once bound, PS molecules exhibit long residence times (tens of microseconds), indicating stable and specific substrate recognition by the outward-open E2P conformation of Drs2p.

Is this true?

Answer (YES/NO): NO